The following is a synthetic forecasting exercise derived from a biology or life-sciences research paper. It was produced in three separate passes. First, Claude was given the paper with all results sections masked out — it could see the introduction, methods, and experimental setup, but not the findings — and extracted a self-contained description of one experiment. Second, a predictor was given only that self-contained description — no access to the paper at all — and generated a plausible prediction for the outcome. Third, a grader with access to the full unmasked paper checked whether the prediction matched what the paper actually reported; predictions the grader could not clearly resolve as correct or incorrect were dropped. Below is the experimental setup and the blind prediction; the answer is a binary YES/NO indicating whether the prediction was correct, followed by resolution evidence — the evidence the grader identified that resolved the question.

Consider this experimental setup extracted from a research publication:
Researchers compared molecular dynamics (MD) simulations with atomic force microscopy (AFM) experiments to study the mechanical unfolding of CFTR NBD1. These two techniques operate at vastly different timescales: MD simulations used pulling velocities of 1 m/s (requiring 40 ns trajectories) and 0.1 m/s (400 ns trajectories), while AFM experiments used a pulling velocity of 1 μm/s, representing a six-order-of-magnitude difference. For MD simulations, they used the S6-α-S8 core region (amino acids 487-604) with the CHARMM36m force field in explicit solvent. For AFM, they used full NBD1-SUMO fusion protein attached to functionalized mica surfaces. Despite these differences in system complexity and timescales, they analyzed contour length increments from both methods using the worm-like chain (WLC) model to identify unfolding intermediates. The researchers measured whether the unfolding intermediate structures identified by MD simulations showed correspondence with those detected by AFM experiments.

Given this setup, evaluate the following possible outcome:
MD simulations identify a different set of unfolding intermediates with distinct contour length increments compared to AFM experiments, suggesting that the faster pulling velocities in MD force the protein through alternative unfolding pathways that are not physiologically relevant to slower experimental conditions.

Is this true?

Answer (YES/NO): NO